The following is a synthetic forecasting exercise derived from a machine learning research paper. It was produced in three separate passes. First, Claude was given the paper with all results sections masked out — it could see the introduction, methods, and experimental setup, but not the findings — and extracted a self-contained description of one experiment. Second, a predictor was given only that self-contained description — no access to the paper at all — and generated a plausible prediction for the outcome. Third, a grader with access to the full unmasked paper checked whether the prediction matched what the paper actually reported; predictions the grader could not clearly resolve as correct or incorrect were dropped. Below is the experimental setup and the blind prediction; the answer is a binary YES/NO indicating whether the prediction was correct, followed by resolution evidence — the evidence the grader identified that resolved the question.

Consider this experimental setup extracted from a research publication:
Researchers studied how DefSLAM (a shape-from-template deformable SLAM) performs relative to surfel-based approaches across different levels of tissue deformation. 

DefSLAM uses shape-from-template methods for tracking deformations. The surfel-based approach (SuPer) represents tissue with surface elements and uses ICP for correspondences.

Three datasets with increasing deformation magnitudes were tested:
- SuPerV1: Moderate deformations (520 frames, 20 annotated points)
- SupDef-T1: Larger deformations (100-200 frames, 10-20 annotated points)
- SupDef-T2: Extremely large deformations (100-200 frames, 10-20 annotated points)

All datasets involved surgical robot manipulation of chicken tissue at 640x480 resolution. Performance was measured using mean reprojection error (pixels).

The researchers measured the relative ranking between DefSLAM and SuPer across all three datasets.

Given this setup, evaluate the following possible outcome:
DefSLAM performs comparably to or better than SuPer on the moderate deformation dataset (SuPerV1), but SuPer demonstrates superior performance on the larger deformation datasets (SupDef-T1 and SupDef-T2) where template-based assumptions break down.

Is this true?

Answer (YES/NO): NO